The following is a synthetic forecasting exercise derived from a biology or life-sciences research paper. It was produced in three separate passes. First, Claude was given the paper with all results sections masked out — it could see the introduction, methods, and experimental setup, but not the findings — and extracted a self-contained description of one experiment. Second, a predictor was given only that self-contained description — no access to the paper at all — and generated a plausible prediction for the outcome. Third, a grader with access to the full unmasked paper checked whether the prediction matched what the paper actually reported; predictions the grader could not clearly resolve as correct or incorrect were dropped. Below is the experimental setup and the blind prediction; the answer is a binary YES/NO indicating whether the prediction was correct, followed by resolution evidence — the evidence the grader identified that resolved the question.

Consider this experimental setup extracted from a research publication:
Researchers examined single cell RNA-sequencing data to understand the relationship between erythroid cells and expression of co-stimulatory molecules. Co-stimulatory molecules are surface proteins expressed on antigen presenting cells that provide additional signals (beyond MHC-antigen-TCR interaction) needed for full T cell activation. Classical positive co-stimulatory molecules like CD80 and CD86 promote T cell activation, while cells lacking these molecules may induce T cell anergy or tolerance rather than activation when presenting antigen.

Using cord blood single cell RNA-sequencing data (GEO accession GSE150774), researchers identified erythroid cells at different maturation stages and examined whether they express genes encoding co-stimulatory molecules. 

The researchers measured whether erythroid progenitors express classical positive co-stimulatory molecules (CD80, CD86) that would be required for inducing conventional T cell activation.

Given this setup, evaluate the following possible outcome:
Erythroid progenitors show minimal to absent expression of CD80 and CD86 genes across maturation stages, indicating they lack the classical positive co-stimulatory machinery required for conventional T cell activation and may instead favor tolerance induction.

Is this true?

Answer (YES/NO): YES